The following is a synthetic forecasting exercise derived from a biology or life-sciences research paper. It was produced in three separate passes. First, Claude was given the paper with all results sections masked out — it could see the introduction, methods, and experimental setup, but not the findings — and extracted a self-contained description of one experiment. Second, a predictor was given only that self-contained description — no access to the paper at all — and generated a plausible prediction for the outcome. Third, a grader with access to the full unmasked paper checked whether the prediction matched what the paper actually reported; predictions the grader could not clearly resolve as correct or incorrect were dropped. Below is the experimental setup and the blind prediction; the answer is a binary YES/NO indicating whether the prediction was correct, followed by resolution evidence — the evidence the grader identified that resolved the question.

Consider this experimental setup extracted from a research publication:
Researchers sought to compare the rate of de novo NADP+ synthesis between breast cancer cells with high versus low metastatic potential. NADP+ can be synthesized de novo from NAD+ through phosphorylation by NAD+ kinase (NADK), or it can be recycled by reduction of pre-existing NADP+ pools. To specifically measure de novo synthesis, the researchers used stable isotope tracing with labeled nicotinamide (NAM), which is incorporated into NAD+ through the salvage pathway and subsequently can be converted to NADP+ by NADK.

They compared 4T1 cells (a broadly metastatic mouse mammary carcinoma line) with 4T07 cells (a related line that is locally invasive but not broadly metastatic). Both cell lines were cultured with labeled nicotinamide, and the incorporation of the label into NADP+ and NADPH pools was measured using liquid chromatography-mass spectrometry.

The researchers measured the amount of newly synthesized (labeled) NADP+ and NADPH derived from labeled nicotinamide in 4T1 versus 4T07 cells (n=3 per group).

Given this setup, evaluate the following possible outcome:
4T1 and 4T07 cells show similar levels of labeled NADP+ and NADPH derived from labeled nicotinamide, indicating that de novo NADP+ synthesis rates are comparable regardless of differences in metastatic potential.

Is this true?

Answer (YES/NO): NO